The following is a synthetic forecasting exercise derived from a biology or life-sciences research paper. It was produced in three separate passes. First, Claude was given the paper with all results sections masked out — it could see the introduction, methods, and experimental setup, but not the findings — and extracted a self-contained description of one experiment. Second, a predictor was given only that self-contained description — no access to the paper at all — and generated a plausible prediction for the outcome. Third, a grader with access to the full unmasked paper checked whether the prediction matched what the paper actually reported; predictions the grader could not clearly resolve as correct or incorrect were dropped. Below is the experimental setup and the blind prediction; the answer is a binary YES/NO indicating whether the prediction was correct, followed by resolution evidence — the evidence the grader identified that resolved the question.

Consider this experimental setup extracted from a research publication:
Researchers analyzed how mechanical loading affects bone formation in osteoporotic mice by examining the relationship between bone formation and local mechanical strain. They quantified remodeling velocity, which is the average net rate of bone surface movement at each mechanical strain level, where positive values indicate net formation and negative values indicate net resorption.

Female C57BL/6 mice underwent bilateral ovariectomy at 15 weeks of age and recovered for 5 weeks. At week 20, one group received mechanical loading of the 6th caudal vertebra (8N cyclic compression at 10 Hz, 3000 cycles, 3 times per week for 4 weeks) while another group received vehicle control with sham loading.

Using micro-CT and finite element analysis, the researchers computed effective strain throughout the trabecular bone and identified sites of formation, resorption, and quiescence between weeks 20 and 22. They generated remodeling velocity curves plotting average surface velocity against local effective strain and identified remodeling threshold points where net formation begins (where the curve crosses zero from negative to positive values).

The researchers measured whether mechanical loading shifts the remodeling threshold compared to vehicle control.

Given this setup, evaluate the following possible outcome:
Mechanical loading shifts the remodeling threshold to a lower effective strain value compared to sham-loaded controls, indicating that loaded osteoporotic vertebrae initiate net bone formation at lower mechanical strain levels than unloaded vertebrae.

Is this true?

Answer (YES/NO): YES